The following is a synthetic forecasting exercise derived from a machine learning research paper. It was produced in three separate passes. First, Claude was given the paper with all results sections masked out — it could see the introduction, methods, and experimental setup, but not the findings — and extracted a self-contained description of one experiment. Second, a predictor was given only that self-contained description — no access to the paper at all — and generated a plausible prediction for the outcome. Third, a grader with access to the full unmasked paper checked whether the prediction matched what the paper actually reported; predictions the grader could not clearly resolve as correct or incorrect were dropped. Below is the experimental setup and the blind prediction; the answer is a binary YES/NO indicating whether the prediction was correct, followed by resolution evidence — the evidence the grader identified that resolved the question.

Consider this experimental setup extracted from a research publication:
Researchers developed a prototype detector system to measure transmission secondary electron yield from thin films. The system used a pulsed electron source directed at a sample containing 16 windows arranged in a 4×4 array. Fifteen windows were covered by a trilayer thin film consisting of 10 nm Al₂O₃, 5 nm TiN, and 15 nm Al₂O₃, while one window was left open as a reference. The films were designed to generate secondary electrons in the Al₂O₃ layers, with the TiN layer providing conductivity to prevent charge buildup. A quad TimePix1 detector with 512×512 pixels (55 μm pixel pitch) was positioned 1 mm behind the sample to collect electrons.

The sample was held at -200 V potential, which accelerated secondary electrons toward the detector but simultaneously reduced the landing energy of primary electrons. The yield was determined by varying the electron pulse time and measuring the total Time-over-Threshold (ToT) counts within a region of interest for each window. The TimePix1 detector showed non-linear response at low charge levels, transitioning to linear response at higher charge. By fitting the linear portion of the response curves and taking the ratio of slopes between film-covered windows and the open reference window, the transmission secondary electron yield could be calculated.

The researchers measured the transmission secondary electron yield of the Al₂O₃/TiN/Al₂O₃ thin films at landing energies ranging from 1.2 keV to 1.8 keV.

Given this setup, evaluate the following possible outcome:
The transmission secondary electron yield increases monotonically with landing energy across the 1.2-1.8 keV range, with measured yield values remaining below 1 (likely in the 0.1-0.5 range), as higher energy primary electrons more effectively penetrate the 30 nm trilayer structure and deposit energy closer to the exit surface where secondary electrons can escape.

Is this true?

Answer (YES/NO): NO